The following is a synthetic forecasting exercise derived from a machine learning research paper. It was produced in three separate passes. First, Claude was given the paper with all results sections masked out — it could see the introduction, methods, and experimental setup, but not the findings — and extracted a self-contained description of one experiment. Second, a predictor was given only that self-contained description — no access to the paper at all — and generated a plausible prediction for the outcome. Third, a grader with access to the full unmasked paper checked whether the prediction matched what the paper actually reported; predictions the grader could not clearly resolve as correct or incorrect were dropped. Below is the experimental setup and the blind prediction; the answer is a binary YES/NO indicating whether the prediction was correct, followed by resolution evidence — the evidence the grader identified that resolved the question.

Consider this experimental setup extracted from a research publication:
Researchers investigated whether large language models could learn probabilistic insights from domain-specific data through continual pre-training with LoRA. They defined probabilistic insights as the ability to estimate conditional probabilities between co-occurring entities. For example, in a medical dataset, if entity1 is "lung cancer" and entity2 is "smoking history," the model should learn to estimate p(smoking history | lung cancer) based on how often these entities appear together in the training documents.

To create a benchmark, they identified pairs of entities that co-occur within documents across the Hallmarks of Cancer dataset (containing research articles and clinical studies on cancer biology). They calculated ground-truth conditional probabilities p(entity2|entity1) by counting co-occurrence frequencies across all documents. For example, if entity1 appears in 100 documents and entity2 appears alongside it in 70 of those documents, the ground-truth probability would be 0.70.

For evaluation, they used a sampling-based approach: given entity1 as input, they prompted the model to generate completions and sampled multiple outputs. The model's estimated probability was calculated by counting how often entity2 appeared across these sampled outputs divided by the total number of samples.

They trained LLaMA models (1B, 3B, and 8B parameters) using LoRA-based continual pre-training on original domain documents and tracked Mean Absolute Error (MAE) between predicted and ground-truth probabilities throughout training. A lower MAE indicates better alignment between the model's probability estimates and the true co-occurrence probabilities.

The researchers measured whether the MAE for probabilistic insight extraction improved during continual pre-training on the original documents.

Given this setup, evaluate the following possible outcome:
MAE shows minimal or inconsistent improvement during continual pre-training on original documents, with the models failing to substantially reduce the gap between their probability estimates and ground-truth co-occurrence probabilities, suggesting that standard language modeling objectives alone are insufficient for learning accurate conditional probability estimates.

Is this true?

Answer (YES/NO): YES